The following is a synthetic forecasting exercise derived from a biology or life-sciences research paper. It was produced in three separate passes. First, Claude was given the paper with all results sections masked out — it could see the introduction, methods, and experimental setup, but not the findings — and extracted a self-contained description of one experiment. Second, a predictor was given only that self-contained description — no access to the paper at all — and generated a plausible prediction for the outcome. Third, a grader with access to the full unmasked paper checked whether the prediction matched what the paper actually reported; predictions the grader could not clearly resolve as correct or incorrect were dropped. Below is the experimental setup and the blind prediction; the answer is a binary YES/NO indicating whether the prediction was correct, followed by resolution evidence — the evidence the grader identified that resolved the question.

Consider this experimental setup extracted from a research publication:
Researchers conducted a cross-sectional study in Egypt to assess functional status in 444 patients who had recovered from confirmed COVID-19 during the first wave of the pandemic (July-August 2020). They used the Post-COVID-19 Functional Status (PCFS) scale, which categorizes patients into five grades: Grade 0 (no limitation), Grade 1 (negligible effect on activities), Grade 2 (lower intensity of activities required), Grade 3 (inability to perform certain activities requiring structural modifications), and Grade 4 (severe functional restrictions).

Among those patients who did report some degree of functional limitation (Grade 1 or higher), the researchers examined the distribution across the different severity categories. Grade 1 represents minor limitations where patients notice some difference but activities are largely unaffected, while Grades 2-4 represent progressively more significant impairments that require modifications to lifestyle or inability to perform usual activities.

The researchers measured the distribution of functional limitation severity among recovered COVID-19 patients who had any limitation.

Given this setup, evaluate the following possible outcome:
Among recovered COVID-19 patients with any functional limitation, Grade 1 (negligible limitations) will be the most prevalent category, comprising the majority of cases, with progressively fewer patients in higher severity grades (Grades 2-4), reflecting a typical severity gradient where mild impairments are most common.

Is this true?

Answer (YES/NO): YES